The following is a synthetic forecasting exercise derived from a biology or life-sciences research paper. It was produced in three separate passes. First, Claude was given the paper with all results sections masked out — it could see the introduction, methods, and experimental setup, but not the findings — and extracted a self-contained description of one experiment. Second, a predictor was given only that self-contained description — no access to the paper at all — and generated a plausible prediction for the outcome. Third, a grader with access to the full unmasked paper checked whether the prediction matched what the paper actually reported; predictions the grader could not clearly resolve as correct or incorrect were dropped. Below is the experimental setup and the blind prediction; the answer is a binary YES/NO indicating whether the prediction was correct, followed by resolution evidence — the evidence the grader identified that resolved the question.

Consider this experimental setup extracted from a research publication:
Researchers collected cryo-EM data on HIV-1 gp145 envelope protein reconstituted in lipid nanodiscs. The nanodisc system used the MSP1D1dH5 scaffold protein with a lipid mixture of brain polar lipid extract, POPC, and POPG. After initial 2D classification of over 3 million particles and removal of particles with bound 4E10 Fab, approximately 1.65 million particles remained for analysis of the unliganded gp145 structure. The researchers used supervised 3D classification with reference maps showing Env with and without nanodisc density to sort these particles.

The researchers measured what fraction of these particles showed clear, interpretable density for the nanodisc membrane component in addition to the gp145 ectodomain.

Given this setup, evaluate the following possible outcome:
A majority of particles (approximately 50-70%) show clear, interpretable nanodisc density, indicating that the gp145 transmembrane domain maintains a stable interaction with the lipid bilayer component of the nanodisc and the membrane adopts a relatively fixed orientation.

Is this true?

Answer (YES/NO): YES